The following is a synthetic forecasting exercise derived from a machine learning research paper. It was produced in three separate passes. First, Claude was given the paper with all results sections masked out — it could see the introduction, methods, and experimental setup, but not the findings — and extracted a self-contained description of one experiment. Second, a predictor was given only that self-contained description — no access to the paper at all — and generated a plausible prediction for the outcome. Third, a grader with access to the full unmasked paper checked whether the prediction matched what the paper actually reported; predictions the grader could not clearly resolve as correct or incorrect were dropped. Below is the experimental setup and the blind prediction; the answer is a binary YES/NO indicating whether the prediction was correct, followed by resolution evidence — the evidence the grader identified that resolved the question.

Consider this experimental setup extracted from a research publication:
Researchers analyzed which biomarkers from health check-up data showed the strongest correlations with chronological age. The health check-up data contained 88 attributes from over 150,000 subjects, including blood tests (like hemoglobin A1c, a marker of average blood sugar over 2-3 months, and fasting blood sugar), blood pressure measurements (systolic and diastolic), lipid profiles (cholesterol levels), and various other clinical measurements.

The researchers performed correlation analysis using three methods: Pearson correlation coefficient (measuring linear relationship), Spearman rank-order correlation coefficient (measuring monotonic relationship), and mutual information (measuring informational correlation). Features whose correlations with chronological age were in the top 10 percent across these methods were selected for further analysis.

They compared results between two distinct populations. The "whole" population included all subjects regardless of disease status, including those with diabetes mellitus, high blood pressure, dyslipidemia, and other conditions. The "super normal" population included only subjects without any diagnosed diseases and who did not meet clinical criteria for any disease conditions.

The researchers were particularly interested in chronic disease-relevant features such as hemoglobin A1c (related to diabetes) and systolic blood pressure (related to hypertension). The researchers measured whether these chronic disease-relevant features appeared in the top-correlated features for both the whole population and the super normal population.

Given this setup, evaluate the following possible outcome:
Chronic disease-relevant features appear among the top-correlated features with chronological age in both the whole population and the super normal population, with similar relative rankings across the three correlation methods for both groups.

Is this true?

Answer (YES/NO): NO